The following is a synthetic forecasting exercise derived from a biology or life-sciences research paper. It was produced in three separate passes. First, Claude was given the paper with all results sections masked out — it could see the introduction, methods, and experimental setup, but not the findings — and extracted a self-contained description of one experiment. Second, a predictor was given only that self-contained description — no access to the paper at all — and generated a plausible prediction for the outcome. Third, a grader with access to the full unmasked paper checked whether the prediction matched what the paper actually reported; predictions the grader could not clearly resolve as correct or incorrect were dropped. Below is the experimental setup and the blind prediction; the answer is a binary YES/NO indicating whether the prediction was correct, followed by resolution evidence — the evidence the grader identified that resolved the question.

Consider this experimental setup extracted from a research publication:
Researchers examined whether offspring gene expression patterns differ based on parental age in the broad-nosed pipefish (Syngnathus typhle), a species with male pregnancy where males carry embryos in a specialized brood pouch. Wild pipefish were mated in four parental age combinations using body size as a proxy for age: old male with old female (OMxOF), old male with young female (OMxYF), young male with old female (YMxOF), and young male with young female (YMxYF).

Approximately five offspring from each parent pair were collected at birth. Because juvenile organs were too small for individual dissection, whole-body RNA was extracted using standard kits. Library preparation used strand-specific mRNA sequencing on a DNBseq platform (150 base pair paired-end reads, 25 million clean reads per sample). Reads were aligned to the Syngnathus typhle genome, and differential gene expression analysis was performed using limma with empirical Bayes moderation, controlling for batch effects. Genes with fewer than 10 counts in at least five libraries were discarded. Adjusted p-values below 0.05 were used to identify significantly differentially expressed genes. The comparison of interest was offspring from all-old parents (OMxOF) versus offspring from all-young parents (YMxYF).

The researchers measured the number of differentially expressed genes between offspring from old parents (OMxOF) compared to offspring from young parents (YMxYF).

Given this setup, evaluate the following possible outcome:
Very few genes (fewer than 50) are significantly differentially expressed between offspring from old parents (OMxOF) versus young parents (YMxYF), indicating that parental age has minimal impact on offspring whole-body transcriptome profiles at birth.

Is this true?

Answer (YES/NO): NO